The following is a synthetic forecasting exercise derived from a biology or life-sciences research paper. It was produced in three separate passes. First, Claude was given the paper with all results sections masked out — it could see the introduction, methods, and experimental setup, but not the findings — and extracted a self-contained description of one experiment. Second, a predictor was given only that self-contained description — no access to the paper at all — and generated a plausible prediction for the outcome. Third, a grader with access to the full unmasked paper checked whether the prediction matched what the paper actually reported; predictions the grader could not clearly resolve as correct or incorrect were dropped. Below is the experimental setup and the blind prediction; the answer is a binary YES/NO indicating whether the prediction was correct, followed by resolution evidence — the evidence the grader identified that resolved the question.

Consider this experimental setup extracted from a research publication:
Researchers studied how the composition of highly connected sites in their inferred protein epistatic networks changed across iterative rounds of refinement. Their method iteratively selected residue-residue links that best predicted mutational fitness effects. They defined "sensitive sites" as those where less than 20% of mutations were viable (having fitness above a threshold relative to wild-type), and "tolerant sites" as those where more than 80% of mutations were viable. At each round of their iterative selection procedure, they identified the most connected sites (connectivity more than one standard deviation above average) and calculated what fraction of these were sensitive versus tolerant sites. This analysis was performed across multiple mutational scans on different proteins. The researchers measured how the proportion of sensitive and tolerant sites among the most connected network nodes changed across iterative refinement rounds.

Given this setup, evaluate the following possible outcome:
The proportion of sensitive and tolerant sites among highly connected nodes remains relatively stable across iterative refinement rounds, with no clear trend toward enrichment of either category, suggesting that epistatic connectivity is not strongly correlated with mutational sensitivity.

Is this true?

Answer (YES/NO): NO